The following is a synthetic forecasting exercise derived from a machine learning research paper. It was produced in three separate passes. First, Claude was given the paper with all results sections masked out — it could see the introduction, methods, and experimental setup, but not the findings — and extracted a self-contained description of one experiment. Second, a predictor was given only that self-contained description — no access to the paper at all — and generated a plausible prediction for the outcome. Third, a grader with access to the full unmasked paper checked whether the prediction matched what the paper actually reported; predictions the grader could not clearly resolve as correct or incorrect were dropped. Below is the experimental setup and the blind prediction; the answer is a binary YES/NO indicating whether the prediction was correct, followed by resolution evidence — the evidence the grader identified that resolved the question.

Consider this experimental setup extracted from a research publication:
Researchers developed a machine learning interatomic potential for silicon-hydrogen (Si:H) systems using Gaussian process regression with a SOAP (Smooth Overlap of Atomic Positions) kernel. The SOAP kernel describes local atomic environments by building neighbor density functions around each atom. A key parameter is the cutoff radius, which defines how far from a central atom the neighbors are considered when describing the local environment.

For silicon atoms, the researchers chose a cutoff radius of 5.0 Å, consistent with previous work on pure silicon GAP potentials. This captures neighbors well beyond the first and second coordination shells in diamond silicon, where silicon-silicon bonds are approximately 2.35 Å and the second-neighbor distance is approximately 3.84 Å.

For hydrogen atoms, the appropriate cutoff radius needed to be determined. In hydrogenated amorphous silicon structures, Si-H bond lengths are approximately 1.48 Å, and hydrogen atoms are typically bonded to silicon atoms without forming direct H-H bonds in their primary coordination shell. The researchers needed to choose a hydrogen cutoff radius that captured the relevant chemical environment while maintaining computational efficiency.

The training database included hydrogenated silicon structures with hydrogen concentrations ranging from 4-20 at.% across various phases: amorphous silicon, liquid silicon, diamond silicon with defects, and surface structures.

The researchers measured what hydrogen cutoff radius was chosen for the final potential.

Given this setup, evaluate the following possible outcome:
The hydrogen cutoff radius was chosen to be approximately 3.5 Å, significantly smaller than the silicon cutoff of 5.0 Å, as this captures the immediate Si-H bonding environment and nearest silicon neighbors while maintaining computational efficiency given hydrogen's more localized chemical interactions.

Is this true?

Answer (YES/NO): YES